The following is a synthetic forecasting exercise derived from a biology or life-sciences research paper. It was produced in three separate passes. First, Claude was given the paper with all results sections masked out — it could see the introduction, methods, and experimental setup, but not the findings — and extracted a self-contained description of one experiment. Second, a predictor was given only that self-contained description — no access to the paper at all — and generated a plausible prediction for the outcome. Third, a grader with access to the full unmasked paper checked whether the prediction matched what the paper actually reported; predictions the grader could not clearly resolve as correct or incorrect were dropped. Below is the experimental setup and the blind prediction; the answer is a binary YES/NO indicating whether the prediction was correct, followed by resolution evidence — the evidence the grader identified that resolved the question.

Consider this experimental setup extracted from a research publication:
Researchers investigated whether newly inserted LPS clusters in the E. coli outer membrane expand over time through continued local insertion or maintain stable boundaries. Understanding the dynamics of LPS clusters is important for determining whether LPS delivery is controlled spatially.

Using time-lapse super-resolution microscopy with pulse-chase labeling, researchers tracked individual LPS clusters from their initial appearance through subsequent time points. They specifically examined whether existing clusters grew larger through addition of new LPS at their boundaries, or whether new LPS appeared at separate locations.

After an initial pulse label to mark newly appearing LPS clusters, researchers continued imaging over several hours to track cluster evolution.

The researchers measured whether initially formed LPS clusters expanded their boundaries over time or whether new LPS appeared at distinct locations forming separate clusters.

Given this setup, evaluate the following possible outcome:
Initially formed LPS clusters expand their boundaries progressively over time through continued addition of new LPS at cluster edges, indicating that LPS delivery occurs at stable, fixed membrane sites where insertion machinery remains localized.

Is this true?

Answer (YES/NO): NO